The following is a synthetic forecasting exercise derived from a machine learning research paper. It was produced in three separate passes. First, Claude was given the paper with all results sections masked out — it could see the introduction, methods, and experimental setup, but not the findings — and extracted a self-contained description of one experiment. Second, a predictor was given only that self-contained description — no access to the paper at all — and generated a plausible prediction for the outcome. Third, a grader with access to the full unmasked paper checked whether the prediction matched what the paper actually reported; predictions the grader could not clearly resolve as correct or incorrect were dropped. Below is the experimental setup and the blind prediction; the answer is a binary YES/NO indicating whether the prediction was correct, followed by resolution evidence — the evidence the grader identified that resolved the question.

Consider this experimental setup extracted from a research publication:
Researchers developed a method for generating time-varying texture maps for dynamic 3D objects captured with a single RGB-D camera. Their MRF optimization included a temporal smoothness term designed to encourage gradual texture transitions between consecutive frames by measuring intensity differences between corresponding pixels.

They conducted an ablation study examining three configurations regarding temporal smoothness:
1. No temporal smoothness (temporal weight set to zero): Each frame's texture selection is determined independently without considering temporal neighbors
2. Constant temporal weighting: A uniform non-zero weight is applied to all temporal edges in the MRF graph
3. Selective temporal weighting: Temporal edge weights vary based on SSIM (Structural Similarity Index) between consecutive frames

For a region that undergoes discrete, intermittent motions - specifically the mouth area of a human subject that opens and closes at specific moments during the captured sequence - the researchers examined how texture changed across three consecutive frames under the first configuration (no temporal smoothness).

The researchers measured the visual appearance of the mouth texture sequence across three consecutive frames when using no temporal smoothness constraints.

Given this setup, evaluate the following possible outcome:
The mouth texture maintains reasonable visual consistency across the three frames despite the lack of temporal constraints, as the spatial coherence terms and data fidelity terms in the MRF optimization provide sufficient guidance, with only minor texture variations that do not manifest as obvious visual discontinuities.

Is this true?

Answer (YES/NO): NO